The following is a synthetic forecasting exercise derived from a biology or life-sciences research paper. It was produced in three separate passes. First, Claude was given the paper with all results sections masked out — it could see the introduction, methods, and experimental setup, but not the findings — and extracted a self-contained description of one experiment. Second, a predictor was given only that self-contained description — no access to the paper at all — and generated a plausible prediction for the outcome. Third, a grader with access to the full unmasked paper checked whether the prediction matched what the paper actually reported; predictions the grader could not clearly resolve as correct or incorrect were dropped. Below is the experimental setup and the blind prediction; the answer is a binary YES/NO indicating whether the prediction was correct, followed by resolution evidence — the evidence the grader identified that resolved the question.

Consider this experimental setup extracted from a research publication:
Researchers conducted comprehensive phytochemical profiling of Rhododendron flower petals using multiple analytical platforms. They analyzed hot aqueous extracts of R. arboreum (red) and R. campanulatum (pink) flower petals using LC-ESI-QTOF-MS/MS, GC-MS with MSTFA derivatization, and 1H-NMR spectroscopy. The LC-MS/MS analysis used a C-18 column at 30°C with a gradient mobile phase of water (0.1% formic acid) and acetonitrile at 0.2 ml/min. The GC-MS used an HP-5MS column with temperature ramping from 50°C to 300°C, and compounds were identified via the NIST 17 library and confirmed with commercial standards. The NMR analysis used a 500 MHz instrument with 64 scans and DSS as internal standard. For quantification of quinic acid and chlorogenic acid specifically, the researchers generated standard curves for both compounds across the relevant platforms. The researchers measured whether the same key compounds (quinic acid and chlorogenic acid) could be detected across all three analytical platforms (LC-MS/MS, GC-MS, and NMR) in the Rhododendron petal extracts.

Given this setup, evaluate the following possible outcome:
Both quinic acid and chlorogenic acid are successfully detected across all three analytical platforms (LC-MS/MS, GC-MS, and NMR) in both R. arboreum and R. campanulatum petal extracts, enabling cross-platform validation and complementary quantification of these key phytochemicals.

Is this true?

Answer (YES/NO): YES